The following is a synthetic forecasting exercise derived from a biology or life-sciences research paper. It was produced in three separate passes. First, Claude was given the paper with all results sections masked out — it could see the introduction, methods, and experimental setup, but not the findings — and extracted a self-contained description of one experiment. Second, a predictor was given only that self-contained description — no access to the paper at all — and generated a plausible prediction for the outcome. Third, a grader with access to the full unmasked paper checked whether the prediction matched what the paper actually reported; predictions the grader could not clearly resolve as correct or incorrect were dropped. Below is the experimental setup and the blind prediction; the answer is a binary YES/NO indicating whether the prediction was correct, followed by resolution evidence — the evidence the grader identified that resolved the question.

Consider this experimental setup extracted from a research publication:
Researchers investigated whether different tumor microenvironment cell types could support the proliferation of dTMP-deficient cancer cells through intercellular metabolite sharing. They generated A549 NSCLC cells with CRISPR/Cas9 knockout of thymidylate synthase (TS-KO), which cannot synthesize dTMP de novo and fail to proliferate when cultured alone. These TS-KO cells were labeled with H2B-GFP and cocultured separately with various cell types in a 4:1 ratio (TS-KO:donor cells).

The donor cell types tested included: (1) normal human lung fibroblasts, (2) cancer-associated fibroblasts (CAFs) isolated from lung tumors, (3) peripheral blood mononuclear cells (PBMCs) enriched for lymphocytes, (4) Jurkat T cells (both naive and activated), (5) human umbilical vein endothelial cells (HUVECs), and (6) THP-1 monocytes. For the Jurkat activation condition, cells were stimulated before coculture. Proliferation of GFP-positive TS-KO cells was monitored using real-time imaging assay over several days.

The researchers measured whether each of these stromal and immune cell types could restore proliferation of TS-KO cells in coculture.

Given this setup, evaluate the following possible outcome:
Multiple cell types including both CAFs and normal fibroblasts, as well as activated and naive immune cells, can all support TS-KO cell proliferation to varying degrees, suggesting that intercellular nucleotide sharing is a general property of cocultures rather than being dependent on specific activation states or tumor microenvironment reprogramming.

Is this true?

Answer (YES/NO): NO